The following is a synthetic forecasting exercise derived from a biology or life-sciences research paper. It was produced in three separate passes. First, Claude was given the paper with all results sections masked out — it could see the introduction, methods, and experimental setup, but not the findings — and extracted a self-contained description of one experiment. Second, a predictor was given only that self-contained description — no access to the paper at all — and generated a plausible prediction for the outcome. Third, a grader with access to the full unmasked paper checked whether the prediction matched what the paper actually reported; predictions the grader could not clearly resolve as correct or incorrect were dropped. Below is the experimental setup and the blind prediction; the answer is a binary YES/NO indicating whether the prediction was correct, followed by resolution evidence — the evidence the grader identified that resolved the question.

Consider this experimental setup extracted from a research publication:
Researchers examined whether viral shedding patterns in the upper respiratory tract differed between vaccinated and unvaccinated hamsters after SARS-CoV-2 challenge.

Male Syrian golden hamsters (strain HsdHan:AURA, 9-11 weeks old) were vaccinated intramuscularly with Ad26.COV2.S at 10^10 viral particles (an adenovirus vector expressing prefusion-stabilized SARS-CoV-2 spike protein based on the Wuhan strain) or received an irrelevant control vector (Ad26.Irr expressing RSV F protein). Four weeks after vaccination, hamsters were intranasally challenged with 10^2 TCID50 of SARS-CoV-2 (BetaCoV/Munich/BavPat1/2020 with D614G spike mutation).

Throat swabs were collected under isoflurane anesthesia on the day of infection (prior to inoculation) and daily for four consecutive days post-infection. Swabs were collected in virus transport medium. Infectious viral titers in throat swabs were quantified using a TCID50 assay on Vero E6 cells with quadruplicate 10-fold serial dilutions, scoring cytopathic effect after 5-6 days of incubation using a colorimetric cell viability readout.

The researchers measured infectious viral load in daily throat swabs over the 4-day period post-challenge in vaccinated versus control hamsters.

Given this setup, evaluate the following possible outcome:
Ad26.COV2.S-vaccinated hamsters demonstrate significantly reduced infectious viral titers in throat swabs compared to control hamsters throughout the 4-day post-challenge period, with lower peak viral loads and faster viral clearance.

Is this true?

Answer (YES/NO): NO